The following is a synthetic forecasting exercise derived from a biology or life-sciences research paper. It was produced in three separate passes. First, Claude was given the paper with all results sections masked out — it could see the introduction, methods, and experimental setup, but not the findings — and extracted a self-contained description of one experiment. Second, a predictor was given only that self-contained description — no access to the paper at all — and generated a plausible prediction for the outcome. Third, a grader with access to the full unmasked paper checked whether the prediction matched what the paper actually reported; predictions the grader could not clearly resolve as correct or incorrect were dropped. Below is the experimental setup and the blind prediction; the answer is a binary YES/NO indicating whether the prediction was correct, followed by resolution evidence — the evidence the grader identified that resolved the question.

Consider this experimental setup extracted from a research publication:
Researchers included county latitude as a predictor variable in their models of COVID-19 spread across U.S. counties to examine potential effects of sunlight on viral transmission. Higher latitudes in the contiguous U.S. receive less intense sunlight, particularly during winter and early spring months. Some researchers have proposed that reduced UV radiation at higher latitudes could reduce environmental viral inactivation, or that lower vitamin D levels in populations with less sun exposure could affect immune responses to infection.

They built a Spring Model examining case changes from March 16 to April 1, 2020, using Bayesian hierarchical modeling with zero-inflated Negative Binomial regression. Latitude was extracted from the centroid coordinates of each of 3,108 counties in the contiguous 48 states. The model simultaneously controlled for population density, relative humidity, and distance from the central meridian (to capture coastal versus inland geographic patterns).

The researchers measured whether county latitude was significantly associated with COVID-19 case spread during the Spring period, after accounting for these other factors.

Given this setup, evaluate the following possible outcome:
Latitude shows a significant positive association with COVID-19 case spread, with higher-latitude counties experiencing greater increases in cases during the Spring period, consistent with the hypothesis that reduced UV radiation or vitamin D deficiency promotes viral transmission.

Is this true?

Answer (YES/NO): NO